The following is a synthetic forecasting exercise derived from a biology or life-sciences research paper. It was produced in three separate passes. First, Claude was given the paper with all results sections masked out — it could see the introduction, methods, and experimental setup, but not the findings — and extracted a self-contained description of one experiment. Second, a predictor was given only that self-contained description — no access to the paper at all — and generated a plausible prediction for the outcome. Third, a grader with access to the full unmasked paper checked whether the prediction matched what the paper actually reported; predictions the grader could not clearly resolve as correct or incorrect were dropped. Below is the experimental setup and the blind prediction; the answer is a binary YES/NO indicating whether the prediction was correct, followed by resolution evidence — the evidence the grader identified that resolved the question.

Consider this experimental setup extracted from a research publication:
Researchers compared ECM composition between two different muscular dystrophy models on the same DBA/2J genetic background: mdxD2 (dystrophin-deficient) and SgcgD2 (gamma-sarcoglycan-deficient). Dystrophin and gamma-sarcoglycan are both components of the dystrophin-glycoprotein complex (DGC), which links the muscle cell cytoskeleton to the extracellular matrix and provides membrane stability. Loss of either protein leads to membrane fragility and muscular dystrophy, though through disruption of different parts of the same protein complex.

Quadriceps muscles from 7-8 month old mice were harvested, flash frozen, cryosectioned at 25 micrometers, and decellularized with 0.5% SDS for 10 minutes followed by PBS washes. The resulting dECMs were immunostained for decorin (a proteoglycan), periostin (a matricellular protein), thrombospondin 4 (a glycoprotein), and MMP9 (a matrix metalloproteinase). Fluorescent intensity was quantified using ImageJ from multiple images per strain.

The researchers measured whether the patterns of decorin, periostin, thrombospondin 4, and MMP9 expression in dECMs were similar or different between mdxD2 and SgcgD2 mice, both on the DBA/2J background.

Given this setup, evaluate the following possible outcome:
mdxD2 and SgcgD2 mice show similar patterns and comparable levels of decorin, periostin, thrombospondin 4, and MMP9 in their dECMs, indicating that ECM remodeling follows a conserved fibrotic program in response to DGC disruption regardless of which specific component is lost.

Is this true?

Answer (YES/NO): YES